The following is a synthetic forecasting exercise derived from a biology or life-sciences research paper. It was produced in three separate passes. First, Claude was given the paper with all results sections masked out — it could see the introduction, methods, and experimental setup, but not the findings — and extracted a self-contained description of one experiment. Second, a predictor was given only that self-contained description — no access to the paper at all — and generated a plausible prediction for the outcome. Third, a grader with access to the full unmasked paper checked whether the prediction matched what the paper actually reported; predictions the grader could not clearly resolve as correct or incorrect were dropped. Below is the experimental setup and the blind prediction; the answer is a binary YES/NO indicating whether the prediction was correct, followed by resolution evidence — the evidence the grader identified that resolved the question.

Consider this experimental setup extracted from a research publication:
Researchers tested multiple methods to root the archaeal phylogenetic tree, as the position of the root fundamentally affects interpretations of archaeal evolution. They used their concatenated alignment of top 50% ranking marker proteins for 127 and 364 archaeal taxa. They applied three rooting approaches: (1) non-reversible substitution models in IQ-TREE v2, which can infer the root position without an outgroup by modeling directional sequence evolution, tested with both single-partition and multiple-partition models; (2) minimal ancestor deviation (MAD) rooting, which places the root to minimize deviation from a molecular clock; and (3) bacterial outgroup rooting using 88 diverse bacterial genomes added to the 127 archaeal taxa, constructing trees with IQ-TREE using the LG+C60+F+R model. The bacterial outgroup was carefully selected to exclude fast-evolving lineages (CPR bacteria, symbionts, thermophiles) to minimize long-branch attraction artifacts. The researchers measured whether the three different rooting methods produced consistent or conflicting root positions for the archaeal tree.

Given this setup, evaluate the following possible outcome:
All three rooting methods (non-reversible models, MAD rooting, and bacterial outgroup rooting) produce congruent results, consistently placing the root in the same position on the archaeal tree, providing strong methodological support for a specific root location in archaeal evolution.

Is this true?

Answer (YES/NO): NO